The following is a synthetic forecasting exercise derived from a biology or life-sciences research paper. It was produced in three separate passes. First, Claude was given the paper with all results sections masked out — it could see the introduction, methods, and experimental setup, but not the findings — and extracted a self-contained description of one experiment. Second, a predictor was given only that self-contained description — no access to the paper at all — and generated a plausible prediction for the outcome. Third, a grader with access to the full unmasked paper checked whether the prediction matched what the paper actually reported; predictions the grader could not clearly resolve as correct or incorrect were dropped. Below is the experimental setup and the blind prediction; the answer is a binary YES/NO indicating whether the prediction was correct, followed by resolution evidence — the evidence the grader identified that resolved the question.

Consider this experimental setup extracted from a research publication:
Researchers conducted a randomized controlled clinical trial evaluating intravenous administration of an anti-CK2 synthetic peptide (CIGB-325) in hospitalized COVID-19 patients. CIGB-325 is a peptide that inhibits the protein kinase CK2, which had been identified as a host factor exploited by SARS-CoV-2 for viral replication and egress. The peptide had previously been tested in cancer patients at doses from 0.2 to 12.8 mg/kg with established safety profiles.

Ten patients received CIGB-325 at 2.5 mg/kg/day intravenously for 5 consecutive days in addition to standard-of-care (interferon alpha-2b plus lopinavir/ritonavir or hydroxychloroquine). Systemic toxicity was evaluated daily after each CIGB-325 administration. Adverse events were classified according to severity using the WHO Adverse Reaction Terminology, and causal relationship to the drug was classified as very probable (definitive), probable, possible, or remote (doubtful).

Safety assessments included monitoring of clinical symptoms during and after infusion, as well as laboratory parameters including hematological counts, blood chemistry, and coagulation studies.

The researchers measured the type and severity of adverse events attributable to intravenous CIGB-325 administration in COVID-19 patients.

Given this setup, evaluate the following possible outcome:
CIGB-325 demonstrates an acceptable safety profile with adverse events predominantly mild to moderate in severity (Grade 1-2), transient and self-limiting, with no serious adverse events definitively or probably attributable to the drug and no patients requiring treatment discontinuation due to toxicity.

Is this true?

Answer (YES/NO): YES